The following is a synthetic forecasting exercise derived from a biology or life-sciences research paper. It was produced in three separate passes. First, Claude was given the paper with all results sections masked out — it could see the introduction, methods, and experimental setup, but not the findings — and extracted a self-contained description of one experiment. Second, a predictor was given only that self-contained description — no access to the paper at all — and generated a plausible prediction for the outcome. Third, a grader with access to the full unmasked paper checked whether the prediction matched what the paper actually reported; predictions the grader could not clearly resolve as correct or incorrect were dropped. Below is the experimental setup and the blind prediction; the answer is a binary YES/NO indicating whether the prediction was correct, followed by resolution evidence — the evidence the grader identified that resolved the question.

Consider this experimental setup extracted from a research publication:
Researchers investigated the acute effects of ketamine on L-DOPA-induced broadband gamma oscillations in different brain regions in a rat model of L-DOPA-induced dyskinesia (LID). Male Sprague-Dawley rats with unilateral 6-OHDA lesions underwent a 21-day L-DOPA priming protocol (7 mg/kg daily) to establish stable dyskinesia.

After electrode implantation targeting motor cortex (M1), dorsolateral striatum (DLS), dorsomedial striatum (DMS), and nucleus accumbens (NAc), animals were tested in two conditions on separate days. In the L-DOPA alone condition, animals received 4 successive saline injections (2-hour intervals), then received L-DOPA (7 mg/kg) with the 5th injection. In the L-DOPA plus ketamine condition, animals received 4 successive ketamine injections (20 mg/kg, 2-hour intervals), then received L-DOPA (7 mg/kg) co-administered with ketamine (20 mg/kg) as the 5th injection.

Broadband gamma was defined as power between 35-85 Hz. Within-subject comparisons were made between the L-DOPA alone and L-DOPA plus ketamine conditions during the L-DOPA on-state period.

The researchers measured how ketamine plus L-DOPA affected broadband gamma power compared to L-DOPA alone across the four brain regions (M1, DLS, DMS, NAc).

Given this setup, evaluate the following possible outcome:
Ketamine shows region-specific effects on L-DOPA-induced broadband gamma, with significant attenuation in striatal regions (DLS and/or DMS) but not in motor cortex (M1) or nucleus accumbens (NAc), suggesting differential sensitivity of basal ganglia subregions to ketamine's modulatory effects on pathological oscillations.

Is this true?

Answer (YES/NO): NO